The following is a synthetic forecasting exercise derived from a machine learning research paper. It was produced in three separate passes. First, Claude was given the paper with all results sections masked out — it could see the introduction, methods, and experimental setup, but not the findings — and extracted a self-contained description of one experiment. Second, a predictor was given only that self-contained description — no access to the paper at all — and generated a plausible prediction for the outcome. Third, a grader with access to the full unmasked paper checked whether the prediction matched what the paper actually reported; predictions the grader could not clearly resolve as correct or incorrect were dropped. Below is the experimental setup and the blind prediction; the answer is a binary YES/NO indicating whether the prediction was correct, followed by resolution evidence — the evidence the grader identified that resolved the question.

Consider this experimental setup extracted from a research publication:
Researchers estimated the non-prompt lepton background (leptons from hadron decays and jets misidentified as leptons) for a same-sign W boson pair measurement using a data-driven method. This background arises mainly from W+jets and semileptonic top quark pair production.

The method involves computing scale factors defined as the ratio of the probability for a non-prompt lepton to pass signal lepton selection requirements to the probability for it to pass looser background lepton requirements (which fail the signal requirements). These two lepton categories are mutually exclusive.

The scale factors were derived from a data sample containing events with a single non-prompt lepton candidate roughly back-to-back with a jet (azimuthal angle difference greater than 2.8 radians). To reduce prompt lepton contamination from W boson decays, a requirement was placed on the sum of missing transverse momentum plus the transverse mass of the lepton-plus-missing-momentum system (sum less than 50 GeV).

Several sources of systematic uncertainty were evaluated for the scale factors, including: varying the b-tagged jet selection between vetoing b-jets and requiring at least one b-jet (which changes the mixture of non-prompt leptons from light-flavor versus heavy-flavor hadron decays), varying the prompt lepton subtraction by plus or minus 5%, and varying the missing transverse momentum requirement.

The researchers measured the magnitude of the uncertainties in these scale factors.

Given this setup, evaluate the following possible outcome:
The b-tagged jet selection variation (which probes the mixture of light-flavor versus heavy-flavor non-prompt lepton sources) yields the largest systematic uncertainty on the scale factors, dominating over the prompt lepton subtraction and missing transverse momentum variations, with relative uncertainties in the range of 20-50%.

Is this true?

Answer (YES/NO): NO